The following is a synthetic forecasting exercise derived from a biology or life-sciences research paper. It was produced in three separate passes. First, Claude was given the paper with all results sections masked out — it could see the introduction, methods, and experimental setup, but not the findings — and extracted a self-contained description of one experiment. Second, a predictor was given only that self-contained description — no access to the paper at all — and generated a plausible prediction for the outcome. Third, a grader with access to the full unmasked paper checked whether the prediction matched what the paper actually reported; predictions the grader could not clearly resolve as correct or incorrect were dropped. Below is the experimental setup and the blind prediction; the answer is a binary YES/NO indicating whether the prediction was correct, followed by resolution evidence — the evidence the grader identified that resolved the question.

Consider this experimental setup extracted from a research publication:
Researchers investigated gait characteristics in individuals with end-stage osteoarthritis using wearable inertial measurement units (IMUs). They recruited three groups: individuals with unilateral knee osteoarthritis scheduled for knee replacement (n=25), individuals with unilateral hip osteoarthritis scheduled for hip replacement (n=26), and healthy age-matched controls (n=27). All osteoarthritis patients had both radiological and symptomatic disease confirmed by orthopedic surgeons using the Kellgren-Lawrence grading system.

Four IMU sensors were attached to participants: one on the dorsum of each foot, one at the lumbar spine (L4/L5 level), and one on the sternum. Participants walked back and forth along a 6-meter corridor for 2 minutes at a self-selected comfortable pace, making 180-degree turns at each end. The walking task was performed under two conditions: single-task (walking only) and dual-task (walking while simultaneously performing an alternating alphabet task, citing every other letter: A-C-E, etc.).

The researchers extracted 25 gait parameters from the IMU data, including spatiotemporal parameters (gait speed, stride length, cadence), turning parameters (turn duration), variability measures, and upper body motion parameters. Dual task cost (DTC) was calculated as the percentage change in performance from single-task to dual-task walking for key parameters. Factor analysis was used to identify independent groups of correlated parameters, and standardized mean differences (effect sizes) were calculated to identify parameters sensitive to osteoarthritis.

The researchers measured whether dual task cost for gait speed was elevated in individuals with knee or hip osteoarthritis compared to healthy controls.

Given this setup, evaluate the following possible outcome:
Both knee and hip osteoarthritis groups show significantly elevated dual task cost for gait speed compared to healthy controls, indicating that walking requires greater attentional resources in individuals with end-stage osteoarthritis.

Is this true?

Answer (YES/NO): NO